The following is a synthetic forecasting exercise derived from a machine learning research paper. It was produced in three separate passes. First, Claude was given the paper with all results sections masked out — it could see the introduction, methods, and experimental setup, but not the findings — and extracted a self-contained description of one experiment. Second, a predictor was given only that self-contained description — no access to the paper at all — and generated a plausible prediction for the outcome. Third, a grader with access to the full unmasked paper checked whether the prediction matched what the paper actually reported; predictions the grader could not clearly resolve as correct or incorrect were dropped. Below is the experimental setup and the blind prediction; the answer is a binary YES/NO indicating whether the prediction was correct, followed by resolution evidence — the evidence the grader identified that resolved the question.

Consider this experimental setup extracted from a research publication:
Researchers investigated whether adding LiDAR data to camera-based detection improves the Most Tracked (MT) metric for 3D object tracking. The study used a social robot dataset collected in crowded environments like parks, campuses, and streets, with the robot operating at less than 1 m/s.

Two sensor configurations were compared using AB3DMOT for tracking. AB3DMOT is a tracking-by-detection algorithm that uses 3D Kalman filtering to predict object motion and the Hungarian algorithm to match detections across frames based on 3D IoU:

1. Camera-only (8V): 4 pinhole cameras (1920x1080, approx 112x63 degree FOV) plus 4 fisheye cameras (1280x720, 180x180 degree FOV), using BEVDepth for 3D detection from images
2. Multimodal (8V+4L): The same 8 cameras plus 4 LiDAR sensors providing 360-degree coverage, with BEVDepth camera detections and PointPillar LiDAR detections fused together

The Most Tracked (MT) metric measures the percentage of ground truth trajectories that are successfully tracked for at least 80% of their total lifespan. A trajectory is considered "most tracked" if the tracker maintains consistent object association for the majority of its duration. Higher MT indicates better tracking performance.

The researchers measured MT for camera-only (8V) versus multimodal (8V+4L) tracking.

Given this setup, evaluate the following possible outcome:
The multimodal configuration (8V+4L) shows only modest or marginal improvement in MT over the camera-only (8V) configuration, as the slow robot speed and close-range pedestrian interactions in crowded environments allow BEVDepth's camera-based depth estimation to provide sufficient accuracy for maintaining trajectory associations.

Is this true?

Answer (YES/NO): NO